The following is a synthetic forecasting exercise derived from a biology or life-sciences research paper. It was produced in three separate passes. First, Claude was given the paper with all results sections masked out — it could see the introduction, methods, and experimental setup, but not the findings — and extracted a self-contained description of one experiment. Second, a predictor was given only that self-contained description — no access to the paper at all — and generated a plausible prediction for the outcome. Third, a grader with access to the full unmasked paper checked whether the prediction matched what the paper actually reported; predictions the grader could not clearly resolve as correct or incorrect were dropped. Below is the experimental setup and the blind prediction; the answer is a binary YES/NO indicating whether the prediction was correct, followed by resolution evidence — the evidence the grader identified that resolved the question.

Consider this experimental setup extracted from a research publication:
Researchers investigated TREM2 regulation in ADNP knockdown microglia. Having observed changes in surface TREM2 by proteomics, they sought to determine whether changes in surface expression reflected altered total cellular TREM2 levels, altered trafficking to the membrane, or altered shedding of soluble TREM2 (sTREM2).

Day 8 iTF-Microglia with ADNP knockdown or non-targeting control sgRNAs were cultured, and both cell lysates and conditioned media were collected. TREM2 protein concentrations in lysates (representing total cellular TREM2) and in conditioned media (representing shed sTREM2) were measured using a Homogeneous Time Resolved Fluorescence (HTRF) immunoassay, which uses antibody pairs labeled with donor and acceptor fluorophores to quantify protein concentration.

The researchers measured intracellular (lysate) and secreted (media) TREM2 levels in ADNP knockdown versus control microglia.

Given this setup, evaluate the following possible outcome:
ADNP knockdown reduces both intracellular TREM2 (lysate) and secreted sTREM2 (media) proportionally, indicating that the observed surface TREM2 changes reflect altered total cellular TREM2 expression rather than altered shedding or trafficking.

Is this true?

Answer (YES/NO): NO